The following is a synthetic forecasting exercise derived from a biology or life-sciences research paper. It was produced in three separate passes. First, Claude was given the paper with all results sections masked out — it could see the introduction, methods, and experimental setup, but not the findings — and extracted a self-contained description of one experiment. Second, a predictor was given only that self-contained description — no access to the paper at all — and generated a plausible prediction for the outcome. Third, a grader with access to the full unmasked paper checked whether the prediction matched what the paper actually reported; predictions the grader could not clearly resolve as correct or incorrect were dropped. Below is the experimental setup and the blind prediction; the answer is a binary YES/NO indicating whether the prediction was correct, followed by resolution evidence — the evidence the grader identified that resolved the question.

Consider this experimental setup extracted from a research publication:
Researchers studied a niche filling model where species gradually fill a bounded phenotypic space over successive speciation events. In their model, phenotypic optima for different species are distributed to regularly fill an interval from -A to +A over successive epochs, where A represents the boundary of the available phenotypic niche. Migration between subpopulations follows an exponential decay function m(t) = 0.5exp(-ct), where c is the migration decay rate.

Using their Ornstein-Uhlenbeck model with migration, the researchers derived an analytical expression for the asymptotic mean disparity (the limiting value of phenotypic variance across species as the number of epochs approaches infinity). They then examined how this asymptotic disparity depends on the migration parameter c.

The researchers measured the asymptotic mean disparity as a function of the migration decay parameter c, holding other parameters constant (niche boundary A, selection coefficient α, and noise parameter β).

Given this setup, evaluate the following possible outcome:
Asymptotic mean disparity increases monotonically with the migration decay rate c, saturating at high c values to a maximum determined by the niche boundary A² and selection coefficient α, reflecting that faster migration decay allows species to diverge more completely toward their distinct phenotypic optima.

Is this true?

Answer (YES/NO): NO